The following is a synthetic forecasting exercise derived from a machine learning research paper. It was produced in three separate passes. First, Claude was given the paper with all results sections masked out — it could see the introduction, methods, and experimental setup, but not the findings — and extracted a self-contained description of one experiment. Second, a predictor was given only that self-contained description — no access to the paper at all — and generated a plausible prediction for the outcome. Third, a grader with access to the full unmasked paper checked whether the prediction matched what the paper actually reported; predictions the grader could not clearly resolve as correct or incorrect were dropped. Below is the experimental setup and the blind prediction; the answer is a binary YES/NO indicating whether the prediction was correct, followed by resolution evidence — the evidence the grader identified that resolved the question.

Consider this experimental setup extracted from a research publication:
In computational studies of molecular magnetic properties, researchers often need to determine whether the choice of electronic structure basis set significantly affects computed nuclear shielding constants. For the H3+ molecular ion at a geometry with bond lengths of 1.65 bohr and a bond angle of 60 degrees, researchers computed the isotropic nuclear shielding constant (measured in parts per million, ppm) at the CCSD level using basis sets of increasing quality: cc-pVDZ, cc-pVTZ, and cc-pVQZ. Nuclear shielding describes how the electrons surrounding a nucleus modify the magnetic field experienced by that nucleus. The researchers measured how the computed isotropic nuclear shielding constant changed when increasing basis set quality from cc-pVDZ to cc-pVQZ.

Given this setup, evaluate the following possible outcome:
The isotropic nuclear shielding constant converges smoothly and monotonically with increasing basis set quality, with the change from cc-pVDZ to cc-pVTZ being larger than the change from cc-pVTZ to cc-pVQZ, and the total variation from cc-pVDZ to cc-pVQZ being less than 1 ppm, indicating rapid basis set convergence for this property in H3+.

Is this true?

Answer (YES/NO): NO